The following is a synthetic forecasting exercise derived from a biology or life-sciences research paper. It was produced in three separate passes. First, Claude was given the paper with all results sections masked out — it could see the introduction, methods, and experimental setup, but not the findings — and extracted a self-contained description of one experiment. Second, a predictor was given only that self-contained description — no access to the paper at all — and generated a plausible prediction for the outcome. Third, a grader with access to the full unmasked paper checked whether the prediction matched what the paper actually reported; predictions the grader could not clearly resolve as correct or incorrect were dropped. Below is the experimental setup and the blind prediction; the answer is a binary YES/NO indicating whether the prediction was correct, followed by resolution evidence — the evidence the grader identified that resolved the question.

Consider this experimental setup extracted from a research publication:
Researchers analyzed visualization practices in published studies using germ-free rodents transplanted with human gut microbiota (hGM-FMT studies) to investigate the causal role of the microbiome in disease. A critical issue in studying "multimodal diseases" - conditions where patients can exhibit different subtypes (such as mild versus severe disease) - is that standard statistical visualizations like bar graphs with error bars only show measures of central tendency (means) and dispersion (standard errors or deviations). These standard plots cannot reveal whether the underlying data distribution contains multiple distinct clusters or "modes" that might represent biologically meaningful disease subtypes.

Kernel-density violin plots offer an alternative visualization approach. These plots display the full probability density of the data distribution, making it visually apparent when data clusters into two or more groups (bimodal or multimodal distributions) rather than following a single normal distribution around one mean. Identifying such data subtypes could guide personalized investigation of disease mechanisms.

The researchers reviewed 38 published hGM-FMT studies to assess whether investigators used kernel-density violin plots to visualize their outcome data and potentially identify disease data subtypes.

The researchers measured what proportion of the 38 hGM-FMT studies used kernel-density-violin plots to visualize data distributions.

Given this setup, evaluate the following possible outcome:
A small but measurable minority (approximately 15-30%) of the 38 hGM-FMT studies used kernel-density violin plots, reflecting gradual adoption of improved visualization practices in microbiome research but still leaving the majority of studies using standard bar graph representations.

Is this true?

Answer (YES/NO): NO